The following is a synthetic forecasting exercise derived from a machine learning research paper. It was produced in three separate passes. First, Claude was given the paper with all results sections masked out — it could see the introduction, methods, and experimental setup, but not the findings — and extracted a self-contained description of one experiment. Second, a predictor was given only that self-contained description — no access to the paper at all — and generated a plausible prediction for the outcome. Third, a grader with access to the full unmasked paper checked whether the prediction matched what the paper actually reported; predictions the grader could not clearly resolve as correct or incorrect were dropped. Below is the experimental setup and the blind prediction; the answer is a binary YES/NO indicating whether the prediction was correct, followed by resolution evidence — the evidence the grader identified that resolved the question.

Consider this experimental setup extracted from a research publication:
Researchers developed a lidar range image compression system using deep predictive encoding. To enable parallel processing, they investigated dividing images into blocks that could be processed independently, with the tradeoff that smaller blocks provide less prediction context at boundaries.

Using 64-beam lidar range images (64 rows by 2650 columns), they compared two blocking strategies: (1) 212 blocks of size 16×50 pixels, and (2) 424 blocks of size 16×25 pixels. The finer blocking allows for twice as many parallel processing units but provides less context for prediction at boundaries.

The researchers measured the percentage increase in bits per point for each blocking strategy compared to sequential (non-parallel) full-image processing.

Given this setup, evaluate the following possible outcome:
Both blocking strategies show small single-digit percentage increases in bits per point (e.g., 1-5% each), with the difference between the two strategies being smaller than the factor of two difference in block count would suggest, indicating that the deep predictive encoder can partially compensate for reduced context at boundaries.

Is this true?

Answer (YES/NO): NO